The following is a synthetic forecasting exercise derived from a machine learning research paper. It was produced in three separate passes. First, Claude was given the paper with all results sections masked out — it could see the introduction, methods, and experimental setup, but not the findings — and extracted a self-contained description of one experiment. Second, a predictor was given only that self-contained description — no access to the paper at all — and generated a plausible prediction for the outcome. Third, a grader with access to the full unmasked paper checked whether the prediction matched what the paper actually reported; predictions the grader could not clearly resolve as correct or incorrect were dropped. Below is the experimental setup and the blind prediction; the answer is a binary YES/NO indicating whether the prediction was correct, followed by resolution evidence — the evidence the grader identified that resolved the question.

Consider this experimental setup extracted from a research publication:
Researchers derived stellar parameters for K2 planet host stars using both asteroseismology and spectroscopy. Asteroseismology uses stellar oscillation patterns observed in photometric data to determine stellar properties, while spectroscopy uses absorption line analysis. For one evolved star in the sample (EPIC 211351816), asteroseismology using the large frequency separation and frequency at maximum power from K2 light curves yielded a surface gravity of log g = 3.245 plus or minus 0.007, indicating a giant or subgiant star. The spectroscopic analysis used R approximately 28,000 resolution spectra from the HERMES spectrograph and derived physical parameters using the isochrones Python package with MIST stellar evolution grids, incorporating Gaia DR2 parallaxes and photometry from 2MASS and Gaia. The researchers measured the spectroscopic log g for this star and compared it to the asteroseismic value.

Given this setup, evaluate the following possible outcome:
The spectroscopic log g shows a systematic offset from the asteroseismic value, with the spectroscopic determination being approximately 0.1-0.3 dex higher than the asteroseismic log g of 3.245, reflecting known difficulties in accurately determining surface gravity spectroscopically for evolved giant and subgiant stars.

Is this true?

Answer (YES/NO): NO